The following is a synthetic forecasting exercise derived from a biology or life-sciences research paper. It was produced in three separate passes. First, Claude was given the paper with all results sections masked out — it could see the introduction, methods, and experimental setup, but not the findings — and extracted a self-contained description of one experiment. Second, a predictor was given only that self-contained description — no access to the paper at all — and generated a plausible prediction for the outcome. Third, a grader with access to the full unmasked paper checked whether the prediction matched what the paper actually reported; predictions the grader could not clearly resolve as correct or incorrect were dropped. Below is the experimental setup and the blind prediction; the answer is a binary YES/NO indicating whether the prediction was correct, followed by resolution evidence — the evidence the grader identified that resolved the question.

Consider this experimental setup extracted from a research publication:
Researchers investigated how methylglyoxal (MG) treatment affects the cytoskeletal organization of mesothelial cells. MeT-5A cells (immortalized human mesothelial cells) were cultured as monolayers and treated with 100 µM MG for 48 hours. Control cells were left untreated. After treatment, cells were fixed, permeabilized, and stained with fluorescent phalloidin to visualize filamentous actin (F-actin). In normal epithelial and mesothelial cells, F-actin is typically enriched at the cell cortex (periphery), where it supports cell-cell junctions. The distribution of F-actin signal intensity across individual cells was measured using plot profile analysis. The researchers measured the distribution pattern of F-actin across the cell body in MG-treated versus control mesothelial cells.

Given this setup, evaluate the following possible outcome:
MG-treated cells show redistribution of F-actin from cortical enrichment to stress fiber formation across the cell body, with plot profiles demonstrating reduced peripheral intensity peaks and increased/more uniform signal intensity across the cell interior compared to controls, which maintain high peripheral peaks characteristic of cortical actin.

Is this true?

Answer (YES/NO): NO